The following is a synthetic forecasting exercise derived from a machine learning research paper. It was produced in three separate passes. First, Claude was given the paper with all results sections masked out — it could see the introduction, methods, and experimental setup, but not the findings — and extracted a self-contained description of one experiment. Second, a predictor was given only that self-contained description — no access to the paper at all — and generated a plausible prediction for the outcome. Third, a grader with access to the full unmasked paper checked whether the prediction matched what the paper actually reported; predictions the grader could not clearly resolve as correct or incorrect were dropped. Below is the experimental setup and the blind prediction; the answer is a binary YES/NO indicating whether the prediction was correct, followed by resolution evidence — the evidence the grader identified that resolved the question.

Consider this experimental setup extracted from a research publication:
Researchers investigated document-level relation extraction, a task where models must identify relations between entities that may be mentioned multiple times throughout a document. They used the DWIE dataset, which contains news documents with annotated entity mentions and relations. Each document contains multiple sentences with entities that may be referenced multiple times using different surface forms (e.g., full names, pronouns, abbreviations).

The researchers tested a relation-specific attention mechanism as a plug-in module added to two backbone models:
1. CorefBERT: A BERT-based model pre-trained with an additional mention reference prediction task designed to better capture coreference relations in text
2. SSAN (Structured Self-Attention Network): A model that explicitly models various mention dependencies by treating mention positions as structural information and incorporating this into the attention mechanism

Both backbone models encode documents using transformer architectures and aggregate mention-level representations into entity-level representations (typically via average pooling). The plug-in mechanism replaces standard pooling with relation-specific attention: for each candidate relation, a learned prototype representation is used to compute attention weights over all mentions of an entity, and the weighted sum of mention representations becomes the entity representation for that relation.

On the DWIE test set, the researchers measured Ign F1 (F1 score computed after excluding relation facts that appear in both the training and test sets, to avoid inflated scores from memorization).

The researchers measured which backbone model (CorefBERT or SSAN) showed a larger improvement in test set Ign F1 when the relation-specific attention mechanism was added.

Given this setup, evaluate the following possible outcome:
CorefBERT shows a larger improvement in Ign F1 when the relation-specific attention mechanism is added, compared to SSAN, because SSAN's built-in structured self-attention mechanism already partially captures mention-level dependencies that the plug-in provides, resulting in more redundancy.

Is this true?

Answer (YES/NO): NO